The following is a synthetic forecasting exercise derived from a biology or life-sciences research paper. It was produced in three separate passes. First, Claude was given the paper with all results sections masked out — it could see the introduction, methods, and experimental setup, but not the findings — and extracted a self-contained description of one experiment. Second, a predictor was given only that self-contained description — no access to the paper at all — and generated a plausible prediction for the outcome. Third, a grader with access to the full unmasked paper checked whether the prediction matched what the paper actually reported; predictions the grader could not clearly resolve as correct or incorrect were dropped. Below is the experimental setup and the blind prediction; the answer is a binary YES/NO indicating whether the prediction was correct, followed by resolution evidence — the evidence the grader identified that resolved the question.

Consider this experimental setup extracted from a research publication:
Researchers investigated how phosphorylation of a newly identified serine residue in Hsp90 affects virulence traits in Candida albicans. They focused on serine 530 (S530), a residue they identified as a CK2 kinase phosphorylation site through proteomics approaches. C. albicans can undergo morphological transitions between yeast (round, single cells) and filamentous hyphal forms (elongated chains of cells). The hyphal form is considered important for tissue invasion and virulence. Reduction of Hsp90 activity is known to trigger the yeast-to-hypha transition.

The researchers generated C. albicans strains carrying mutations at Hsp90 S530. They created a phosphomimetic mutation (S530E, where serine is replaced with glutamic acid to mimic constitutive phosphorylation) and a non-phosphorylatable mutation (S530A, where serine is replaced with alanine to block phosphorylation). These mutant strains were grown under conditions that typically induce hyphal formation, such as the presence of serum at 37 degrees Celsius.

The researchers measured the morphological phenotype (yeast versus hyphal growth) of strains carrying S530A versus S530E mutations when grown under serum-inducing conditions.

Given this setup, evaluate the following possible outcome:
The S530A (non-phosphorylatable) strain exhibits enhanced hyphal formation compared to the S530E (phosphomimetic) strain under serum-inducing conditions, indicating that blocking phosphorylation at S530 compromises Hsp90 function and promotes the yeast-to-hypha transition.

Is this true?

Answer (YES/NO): NO